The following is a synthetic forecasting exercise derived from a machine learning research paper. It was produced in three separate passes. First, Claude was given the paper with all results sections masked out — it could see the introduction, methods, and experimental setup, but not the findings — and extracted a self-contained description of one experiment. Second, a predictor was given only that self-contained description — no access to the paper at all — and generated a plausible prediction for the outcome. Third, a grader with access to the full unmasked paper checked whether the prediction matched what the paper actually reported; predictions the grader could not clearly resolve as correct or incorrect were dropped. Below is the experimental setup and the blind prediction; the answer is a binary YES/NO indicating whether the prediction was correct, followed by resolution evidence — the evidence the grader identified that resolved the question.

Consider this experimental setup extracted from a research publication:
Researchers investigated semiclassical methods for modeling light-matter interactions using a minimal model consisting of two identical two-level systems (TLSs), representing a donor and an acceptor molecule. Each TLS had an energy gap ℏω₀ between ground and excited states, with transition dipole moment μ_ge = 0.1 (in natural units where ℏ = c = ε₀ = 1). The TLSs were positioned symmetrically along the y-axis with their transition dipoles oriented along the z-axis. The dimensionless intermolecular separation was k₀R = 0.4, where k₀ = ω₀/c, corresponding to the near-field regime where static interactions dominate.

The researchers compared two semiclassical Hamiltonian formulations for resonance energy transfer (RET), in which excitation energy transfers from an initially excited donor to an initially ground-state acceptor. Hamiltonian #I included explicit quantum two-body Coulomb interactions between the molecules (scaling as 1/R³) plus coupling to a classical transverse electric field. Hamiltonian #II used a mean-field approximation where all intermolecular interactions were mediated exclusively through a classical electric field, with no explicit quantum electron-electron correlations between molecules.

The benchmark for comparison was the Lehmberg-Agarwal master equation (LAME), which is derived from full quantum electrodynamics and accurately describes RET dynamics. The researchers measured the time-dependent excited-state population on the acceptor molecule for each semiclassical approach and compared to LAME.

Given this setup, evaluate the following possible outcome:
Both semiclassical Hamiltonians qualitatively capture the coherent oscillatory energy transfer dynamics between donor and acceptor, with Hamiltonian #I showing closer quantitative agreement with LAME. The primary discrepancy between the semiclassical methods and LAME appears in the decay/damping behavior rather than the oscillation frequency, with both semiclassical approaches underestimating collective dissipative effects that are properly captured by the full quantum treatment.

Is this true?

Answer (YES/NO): YES